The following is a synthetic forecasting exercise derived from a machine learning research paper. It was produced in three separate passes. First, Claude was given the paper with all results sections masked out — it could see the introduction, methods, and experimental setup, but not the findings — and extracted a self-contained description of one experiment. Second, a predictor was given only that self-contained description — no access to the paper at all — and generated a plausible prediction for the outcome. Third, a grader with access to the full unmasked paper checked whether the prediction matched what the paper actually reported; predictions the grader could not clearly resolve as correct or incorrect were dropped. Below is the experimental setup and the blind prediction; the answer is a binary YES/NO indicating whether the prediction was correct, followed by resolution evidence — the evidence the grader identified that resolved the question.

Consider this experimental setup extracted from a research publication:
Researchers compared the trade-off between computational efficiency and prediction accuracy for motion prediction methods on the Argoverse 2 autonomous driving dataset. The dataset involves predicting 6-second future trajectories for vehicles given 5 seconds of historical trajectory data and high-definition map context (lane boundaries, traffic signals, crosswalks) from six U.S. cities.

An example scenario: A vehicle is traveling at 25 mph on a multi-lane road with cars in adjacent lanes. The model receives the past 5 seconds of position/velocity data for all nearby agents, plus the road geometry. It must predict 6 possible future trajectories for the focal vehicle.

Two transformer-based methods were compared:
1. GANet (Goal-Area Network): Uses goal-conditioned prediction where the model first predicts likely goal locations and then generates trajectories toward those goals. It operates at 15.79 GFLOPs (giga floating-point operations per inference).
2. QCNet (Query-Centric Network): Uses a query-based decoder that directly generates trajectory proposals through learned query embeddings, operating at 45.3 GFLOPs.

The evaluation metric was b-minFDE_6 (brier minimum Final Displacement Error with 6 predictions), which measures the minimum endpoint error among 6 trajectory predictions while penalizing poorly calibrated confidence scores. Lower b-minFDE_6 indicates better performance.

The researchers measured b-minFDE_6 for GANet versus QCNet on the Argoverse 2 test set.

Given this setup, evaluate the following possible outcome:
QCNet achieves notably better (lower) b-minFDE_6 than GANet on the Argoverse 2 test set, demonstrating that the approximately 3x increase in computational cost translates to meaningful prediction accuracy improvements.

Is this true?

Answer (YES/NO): YES